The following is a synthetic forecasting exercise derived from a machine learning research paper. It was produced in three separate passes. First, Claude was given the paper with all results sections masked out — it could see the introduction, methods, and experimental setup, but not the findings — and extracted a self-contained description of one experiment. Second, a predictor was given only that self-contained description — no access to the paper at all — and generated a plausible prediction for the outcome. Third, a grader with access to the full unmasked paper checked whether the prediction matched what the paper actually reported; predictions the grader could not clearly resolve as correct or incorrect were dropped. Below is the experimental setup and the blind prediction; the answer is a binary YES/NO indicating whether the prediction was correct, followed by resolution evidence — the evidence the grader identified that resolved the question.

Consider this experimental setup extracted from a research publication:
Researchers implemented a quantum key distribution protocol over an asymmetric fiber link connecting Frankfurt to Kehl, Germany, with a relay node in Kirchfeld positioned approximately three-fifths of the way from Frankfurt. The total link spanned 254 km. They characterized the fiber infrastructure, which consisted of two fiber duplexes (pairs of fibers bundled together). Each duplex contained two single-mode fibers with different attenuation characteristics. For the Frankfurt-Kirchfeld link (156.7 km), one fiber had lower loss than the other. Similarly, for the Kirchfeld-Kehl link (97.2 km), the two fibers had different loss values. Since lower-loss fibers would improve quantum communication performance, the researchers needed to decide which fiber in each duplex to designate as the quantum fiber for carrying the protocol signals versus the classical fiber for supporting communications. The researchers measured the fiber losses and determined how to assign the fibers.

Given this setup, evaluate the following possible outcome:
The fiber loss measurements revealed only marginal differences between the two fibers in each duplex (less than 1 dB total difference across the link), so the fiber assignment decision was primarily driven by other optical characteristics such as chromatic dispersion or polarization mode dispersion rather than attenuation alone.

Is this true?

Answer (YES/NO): NO